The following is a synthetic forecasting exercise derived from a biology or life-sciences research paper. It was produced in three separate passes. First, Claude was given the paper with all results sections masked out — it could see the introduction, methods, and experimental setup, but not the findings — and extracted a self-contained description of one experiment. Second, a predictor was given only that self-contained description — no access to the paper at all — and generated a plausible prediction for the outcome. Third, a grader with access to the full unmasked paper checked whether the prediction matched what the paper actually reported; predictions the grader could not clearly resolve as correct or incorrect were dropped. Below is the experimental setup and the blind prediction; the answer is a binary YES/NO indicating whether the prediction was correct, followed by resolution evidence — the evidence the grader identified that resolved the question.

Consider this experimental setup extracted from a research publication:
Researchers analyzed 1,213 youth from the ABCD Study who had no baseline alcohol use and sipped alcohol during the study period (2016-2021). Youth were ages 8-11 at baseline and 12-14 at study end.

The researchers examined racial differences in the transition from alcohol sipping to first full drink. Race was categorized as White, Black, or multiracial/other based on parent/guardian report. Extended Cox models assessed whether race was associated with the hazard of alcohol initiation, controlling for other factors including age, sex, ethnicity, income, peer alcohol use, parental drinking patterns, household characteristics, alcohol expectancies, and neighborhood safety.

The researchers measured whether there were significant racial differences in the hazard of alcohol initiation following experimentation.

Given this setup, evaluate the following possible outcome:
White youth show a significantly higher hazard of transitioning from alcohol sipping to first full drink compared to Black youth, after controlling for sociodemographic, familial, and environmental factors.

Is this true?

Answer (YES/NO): NO